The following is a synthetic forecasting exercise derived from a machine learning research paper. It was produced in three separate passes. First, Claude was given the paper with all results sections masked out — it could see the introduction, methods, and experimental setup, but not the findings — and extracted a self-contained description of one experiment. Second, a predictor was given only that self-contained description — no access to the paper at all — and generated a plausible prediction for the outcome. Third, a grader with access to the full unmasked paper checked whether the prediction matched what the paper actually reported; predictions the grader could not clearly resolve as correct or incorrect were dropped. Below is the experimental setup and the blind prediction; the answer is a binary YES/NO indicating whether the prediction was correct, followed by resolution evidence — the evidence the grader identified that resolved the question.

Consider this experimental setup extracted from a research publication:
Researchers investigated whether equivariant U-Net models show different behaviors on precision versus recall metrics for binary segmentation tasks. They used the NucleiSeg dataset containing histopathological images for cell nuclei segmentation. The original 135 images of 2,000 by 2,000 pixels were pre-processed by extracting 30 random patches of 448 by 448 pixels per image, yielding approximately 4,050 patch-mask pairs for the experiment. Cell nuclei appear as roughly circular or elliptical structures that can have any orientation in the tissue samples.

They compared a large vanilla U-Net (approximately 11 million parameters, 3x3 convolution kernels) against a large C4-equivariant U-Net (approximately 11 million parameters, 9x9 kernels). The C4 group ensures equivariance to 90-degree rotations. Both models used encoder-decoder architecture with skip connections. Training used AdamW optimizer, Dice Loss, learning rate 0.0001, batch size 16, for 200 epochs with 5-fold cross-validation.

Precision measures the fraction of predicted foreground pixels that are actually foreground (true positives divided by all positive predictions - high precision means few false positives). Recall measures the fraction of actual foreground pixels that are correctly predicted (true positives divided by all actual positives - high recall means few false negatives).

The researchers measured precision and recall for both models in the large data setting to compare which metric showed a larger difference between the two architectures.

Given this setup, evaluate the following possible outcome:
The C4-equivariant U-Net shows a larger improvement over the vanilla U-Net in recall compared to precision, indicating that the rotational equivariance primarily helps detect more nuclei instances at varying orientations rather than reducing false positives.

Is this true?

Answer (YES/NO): NO